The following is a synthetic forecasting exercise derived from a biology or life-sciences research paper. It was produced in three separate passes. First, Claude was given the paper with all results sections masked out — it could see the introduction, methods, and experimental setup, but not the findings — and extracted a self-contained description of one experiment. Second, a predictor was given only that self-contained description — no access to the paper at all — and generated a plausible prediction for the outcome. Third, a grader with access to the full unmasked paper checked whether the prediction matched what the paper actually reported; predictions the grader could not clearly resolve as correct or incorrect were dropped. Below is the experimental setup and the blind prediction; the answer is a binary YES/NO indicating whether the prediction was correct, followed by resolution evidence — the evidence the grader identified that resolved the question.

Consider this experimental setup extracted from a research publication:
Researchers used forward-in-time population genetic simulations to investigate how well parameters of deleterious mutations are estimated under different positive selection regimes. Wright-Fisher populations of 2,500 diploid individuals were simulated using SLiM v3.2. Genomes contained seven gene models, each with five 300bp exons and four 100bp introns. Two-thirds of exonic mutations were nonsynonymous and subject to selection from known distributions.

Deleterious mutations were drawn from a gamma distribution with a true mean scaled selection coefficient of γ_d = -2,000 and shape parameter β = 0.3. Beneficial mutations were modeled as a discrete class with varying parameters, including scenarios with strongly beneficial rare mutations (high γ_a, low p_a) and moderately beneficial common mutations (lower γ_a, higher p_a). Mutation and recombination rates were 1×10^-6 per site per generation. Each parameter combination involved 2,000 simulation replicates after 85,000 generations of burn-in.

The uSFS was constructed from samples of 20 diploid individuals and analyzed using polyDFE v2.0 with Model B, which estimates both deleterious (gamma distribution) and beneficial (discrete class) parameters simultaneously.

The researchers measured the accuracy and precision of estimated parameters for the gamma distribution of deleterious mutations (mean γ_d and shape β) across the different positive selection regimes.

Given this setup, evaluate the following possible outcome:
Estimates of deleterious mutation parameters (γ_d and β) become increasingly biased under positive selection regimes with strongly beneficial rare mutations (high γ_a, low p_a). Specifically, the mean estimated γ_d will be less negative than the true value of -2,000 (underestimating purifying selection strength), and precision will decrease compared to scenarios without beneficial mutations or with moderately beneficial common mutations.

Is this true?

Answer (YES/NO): NO